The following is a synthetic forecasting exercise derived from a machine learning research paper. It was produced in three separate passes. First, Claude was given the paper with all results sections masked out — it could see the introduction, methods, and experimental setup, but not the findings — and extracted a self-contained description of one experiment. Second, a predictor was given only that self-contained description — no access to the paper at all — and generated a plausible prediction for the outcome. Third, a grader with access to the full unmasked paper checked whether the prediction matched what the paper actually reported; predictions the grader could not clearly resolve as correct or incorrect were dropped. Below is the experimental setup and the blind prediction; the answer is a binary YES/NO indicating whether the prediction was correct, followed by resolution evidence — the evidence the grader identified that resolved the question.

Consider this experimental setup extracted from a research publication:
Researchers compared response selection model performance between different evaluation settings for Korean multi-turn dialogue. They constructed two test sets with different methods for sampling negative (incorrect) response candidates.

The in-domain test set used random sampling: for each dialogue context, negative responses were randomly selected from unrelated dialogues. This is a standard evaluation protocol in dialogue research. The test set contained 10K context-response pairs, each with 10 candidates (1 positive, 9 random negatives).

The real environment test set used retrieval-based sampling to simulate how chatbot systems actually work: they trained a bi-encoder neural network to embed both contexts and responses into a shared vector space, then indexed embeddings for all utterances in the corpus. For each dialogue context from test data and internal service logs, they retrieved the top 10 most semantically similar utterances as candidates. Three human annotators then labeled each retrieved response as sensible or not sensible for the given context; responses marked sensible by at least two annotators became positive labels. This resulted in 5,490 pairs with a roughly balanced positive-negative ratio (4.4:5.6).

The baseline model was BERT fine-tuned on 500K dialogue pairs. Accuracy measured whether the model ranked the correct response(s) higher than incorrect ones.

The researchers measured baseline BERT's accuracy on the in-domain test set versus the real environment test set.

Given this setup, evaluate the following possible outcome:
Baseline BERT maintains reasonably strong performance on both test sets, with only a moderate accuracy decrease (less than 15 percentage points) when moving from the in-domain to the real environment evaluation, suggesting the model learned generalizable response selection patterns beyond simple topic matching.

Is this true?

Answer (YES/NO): NO